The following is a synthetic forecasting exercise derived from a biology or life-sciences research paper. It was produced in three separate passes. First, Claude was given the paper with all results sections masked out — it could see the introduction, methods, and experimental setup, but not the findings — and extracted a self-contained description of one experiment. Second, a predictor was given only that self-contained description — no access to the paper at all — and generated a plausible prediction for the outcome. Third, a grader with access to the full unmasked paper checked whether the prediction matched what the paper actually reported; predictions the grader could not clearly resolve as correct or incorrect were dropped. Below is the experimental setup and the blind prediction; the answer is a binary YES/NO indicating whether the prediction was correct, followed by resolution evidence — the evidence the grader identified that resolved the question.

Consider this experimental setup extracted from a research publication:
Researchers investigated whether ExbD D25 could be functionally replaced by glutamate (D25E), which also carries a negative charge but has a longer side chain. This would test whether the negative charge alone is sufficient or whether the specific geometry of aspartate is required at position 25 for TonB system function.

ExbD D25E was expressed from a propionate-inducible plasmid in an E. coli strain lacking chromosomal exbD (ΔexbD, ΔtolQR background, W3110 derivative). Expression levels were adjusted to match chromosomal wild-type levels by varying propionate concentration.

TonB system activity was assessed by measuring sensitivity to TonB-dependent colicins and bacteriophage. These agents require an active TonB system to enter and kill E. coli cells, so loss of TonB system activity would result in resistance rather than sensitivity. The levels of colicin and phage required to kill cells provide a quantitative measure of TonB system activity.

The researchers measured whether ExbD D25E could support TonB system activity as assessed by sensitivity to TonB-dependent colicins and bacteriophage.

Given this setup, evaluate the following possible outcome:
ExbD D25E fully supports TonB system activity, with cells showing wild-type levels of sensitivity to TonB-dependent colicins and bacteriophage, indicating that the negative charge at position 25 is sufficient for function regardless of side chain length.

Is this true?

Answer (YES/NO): NO